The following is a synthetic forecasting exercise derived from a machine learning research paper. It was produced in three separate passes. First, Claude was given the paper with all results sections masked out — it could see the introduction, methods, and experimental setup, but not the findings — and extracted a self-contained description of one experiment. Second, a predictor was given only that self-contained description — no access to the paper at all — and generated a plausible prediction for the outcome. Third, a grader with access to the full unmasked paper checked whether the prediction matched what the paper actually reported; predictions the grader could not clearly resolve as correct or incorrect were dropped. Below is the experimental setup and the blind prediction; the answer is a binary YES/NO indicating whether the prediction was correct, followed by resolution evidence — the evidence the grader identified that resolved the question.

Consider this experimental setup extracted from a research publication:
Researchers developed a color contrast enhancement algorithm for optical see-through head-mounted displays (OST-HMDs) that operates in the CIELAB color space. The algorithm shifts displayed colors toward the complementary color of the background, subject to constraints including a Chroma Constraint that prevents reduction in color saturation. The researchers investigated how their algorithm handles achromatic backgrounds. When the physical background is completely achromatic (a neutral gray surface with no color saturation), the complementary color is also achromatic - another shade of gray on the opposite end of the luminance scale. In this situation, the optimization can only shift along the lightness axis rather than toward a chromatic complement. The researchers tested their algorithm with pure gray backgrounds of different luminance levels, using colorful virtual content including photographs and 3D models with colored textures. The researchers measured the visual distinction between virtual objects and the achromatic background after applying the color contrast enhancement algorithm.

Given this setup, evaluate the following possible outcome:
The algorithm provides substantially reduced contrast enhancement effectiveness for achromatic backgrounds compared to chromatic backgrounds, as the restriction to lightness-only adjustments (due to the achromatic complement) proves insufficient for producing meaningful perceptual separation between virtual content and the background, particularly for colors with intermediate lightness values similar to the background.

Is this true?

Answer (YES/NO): YES